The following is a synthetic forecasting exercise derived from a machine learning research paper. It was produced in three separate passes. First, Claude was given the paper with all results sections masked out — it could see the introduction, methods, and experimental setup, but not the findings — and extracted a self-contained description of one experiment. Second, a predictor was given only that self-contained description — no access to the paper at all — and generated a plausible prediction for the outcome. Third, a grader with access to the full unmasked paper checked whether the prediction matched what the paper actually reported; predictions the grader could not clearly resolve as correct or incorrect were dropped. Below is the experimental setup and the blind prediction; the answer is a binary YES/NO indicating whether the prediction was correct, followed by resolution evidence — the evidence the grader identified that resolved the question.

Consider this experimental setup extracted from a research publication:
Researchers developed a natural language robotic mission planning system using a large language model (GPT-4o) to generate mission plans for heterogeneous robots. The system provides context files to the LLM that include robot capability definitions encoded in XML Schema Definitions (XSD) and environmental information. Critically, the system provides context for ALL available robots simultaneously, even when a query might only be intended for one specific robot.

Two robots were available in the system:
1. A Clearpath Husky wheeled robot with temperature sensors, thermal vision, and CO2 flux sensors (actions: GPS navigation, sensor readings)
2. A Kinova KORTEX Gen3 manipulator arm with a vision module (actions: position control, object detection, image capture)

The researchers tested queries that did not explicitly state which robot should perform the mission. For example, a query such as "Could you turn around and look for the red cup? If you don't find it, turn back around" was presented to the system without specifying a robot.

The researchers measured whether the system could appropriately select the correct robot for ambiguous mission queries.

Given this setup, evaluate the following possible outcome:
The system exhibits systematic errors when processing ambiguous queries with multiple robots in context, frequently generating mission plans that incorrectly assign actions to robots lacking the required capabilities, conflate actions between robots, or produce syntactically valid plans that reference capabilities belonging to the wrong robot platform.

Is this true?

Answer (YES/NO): NO